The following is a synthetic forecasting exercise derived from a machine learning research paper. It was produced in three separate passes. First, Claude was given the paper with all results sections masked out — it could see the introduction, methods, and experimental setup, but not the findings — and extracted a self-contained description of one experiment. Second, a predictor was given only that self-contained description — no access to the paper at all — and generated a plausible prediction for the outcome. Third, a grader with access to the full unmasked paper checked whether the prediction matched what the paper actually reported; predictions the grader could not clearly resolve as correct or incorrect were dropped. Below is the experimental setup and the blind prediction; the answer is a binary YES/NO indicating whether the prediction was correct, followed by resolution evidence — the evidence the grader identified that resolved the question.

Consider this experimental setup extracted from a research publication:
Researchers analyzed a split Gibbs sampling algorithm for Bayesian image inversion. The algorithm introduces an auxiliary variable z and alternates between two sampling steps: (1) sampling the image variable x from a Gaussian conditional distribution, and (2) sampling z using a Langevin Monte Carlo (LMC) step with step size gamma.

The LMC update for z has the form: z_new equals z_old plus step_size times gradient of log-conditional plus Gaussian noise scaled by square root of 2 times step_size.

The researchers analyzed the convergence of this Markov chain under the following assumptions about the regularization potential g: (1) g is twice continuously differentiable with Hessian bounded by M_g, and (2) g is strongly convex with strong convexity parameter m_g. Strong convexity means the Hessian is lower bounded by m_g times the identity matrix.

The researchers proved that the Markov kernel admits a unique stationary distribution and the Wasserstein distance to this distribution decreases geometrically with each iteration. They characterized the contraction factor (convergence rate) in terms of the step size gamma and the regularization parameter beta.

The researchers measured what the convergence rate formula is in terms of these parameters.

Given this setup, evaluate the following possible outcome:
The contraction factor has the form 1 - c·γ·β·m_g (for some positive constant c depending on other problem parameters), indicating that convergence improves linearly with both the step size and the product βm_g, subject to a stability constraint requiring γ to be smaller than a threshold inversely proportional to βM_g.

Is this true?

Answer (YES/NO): NO